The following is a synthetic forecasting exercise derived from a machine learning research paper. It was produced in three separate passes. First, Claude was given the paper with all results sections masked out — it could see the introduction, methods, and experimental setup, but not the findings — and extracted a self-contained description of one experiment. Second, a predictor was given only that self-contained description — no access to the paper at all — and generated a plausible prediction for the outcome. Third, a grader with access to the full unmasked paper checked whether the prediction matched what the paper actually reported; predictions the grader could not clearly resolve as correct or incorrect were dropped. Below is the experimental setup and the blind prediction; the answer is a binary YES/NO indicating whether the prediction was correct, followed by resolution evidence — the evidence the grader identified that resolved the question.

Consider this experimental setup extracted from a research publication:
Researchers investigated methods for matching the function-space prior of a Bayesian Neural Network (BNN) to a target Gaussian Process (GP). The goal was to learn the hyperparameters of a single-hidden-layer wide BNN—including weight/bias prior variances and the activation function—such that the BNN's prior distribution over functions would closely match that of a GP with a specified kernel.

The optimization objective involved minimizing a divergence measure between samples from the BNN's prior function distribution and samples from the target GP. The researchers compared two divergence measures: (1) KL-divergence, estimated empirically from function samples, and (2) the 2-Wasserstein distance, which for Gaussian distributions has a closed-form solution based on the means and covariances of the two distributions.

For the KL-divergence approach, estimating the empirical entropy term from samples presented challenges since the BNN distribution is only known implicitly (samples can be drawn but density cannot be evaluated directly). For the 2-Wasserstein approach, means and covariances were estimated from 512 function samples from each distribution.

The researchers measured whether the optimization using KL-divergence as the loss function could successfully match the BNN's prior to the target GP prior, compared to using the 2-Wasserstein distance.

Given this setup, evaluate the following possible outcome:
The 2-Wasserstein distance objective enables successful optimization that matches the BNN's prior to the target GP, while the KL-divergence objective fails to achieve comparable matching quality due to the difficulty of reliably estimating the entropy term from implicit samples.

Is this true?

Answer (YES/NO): YES